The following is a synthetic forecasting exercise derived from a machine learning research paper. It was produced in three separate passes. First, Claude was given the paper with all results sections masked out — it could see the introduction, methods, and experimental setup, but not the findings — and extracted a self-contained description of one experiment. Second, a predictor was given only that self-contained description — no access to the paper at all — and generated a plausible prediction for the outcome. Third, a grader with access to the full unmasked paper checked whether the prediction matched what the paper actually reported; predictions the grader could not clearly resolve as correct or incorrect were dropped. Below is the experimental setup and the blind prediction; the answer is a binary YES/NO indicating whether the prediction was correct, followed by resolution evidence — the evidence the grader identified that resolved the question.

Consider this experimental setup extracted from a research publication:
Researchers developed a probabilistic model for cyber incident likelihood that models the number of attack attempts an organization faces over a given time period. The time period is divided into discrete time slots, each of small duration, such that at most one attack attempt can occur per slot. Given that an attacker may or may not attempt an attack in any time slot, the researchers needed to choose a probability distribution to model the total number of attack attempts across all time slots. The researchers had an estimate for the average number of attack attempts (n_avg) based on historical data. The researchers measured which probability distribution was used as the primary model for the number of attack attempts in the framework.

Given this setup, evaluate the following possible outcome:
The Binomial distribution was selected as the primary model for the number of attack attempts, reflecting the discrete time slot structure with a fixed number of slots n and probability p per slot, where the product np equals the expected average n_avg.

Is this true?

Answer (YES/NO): YES